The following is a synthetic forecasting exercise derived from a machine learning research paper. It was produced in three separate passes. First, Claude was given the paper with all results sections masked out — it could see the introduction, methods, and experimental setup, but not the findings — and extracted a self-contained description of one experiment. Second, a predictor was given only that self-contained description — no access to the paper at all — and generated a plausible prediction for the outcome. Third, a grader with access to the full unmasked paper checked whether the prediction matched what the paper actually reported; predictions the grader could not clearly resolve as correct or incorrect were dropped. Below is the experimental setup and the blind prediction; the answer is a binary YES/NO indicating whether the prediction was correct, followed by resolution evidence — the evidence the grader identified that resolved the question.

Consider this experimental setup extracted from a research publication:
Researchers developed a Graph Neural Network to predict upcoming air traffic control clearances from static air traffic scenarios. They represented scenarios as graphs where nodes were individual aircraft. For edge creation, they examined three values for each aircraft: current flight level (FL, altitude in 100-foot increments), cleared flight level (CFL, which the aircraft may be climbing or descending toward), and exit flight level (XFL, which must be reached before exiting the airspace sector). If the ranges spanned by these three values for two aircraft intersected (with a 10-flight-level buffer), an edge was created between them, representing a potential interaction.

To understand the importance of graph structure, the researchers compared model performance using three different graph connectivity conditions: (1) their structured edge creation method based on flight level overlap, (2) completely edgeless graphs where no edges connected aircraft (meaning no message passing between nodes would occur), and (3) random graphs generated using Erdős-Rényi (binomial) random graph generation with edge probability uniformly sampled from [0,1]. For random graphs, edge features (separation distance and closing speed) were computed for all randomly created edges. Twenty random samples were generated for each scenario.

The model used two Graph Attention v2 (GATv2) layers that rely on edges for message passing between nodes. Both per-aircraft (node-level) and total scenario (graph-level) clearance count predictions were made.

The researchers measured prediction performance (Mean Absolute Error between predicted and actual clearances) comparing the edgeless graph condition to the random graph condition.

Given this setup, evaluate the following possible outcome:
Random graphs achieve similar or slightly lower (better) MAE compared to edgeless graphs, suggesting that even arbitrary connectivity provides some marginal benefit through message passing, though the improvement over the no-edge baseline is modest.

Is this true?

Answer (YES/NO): YES